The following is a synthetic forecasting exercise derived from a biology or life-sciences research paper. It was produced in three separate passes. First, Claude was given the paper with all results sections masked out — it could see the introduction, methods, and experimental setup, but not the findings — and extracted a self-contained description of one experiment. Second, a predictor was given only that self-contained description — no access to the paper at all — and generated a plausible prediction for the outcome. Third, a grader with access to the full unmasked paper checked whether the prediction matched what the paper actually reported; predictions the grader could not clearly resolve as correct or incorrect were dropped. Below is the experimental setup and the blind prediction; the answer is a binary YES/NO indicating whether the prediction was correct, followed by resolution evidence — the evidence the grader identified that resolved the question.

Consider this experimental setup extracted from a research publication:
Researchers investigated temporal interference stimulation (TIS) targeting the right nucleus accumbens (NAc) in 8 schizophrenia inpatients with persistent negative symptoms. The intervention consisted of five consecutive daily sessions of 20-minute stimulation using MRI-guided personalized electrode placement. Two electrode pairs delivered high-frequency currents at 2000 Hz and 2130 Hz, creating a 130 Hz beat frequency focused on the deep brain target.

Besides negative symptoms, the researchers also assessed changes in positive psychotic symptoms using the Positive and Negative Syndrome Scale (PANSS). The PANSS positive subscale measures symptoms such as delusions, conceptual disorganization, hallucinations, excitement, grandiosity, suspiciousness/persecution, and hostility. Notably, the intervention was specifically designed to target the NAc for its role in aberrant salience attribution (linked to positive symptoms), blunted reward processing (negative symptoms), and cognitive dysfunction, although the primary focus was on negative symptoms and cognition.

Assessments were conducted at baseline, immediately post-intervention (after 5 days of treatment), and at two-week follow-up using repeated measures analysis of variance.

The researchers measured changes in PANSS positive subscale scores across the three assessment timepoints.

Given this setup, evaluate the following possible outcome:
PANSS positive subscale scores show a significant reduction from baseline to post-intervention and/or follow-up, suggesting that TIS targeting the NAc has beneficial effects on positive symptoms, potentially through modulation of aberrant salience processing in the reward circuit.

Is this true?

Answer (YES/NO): NO